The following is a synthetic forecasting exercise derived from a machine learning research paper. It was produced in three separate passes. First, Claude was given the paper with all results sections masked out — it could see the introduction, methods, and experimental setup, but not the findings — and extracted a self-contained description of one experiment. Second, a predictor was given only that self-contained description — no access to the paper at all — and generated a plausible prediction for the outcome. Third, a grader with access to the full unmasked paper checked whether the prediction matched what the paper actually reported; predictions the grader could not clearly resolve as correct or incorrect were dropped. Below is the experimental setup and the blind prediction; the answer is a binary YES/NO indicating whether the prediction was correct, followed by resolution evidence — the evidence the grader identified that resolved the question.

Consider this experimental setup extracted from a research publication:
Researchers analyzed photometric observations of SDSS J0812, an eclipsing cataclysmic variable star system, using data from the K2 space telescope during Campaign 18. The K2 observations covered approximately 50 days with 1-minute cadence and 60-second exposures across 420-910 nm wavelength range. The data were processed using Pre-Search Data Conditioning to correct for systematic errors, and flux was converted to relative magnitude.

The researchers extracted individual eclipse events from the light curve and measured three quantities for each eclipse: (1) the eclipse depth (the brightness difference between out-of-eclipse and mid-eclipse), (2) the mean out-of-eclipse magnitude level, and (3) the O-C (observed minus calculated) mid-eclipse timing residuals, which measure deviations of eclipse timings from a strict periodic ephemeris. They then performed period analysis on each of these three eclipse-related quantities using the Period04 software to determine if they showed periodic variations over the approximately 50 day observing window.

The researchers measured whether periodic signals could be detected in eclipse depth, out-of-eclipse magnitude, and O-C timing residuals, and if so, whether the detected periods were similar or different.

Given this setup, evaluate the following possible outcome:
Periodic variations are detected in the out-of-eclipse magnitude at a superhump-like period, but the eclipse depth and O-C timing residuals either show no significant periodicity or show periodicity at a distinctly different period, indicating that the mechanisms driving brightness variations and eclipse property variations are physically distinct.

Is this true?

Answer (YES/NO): NO